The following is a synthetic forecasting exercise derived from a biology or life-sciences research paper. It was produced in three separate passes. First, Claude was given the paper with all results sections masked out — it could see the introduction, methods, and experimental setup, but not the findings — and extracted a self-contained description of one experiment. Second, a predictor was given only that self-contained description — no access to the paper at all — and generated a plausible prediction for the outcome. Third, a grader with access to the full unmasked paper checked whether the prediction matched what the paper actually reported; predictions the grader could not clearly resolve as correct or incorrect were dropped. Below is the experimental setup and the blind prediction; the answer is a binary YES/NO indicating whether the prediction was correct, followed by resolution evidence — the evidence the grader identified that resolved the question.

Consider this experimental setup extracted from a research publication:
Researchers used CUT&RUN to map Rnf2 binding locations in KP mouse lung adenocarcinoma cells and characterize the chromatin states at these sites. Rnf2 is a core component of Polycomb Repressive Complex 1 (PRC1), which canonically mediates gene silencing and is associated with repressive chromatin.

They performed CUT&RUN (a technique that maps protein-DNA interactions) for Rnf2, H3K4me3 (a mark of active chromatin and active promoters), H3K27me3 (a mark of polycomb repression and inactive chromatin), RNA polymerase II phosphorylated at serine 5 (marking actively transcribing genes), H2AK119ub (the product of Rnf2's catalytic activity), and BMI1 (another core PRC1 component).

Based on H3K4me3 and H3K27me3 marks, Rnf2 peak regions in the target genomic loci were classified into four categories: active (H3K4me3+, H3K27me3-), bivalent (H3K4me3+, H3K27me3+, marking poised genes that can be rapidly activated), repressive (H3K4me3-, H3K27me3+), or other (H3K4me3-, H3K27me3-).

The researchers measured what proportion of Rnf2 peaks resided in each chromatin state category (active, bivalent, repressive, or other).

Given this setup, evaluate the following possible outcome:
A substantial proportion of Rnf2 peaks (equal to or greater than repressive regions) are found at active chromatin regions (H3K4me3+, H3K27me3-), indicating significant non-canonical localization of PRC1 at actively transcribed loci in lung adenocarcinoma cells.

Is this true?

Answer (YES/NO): YES